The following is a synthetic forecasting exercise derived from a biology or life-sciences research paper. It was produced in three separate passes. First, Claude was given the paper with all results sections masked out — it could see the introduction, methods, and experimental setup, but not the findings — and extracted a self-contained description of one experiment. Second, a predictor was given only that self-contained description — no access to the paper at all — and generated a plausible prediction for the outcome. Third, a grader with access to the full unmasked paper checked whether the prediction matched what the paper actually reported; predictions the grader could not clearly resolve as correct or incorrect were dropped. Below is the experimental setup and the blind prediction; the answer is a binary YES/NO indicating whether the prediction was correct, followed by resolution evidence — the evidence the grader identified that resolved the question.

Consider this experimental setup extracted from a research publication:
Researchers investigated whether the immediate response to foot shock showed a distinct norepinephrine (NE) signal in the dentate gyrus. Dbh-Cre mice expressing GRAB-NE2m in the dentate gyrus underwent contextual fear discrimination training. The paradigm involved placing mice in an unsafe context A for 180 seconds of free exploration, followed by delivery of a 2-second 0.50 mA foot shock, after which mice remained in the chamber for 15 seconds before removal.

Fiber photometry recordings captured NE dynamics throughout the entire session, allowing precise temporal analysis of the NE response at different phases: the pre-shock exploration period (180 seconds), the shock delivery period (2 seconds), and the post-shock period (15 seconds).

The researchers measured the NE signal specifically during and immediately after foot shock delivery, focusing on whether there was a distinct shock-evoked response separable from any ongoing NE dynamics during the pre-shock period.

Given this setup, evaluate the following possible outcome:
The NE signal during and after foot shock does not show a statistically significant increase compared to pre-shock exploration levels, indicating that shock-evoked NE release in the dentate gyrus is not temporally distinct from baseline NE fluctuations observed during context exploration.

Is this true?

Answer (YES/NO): NO